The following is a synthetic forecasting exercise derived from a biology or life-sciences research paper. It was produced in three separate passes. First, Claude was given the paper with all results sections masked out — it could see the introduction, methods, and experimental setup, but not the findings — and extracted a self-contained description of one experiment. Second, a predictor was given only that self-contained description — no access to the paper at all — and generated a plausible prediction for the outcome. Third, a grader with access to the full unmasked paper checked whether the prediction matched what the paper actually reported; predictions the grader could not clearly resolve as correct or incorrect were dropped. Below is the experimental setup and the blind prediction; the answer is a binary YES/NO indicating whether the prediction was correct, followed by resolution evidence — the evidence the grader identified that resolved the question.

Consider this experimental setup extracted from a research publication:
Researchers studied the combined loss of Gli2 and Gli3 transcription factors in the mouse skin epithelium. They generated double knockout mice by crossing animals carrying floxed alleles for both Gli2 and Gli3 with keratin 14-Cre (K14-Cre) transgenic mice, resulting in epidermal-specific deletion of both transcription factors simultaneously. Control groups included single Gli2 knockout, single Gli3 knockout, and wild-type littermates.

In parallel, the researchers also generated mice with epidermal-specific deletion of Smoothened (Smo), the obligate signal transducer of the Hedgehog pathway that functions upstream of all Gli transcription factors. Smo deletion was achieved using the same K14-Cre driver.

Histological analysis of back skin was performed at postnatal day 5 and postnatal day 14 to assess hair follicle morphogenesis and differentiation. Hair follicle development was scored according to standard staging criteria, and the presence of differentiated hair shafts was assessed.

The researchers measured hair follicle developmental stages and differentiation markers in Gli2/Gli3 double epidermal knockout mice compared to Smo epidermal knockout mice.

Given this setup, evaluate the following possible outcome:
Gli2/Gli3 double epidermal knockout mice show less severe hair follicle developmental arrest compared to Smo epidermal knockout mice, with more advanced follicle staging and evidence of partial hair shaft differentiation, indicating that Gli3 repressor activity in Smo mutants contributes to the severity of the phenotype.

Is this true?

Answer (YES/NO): NO